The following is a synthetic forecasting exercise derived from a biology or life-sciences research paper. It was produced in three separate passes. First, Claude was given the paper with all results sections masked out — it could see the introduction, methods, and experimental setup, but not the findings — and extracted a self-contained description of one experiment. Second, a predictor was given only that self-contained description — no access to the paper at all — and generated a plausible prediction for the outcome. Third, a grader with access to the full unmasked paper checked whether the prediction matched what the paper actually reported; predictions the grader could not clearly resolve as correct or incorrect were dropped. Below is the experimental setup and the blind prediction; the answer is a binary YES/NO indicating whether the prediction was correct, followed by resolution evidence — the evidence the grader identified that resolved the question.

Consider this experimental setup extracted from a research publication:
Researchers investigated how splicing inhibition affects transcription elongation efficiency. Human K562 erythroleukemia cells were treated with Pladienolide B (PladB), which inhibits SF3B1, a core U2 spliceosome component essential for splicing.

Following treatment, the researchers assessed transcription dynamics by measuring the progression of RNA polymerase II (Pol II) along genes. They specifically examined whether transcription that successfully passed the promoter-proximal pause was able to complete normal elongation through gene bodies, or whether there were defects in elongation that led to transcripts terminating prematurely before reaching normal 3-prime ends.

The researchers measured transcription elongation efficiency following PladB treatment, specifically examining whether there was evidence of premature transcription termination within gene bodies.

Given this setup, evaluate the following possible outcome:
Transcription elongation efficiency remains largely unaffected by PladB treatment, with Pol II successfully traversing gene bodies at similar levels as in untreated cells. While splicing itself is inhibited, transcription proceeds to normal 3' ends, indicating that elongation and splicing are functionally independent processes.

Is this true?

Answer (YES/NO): NO